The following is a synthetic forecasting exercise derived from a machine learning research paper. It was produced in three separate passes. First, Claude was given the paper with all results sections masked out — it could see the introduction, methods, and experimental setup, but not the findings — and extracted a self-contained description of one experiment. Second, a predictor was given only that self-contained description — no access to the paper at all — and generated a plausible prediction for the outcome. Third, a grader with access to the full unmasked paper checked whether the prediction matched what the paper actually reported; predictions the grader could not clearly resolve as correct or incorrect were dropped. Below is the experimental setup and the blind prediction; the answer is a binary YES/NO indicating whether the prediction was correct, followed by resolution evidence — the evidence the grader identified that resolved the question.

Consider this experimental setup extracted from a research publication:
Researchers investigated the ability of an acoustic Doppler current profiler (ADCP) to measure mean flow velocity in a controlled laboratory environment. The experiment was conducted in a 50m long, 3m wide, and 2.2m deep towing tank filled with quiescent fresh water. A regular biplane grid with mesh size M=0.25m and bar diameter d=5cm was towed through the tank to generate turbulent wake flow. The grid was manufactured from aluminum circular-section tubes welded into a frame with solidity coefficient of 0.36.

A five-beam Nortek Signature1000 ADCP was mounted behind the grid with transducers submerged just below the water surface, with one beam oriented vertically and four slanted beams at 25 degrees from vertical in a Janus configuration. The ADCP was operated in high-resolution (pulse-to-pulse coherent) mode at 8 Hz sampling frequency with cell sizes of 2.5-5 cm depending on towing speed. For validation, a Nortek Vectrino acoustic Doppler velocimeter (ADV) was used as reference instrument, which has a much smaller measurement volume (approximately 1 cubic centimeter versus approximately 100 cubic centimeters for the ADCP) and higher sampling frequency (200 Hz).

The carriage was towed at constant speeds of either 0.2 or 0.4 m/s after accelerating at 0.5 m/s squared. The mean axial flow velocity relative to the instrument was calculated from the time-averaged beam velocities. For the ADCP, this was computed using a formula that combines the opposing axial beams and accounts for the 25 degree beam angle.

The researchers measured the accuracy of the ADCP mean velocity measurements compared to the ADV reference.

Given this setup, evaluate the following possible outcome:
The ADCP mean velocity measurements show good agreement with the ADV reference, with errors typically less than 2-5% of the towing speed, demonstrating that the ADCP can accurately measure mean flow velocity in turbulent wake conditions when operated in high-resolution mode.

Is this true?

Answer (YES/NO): YES